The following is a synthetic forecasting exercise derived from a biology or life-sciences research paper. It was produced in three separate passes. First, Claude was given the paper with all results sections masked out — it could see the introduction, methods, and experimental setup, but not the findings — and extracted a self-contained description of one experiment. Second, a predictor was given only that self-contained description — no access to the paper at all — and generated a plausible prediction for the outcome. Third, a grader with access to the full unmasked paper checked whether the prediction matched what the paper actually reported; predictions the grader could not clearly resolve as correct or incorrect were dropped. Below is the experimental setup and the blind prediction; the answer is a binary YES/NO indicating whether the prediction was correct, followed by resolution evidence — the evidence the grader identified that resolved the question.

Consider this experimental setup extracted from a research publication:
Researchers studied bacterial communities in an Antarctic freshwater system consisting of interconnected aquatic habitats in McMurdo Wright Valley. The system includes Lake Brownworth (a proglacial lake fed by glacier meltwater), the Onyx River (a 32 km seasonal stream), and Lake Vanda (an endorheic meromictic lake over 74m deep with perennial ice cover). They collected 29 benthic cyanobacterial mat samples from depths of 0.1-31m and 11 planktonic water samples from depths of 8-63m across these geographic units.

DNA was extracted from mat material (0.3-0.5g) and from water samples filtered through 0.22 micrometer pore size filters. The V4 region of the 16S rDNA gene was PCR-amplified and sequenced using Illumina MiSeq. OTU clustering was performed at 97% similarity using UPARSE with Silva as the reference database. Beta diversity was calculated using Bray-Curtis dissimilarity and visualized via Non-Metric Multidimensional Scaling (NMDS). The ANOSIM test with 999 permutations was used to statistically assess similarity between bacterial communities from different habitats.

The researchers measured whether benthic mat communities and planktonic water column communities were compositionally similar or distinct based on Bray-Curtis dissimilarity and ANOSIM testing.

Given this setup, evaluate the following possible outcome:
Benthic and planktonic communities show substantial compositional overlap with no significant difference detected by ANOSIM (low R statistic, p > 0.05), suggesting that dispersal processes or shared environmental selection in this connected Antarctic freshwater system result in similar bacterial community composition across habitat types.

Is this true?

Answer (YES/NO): NO